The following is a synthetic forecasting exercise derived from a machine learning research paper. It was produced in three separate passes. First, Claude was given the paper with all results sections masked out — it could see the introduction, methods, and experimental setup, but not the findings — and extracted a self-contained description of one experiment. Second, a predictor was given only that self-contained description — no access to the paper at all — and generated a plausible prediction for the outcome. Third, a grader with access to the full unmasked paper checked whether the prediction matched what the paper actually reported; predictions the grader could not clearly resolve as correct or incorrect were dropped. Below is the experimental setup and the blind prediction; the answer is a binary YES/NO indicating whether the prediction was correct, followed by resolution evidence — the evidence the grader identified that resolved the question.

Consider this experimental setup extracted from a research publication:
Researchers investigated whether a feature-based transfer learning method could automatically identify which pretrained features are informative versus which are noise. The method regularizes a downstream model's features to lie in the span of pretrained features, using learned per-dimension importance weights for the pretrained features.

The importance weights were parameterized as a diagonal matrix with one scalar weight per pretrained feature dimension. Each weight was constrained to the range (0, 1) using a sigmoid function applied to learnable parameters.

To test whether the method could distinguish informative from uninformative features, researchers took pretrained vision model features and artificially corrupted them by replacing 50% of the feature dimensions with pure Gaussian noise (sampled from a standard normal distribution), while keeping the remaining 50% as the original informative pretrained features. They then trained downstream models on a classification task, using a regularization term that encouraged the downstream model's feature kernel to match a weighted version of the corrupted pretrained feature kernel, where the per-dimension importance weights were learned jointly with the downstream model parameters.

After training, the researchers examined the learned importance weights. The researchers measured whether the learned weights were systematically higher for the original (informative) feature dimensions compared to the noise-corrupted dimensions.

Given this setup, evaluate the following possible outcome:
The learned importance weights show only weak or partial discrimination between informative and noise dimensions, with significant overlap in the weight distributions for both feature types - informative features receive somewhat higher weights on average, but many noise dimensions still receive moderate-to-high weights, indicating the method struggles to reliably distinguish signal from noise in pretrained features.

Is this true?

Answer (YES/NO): NO